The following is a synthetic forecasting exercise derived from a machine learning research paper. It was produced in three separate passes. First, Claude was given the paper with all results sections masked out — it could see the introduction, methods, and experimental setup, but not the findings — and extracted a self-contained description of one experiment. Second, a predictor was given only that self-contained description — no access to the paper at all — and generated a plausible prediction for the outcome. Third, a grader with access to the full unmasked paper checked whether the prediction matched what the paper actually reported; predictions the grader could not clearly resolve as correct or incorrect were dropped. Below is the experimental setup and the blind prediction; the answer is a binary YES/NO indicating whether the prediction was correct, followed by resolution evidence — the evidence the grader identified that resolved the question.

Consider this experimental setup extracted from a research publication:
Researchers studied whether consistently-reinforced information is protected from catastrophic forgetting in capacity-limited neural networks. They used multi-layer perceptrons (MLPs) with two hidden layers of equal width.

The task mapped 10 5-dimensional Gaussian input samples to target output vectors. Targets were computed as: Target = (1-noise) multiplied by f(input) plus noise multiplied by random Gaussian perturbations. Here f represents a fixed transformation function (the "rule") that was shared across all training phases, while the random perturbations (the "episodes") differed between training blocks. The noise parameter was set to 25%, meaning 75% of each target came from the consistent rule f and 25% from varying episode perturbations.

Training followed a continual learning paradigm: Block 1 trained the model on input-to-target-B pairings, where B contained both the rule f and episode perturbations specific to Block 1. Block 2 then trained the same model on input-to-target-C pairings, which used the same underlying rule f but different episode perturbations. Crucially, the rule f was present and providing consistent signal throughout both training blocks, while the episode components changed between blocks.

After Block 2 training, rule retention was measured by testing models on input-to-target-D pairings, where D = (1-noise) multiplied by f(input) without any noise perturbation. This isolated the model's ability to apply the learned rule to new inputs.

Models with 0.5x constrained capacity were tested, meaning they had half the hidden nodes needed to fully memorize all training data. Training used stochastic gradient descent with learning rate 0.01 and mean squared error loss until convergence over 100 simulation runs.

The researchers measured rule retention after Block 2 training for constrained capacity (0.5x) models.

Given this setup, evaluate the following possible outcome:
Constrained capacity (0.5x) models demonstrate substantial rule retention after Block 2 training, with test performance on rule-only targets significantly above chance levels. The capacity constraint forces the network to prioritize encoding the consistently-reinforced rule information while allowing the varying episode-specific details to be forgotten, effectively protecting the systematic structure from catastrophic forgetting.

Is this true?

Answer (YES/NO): NO